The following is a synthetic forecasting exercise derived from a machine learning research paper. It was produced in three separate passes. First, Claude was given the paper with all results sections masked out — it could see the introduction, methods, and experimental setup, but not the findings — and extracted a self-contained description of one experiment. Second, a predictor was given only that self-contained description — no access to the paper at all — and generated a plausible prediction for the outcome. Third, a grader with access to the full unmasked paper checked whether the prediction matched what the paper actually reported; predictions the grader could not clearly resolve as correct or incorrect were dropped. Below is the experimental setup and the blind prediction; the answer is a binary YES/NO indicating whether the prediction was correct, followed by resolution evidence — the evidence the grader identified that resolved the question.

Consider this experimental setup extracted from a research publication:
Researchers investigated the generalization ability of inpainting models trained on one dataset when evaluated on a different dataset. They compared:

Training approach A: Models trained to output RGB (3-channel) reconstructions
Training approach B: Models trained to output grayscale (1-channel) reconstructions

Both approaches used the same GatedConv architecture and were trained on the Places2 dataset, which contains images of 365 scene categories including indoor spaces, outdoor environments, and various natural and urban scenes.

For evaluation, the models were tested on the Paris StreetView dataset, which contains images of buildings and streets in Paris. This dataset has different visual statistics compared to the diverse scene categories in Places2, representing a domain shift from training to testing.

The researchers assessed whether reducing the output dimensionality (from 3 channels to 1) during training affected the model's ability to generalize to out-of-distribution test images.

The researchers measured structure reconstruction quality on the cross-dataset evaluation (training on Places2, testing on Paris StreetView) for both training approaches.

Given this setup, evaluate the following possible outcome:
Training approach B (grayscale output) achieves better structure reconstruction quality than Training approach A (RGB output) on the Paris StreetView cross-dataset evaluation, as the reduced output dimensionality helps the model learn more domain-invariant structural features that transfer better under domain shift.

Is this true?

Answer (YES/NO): YES